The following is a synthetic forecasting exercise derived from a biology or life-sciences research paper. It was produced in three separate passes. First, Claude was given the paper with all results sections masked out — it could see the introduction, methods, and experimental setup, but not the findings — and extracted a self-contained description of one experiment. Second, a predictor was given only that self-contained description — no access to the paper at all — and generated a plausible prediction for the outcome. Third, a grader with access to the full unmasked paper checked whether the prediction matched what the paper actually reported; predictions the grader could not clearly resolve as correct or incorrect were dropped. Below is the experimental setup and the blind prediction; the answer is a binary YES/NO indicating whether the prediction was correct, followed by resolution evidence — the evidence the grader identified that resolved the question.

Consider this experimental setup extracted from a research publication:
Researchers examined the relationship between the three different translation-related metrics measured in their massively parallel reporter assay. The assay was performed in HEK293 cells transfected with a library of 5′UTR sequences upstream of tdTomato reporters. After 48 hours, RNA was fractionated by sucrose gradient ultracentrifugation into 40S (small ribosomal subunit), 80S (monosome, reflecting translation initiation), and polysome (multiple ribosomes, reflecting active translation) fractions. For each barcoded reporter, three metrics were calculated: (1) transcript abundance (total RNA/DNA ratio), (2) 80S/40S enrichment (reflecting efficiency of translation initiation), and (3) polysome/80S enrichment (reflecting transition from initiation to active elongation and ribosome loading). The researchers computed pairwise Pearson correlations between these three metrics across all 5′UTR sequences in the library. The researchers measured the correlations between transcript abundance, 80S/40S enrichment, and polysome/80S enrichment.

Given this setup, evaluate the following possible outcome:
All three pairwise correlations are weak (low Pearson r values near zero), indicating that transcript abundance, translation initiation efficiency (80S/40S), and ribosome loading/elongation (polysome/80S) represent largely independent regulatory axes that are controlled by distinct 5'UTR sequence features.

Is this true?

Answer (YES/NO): NO